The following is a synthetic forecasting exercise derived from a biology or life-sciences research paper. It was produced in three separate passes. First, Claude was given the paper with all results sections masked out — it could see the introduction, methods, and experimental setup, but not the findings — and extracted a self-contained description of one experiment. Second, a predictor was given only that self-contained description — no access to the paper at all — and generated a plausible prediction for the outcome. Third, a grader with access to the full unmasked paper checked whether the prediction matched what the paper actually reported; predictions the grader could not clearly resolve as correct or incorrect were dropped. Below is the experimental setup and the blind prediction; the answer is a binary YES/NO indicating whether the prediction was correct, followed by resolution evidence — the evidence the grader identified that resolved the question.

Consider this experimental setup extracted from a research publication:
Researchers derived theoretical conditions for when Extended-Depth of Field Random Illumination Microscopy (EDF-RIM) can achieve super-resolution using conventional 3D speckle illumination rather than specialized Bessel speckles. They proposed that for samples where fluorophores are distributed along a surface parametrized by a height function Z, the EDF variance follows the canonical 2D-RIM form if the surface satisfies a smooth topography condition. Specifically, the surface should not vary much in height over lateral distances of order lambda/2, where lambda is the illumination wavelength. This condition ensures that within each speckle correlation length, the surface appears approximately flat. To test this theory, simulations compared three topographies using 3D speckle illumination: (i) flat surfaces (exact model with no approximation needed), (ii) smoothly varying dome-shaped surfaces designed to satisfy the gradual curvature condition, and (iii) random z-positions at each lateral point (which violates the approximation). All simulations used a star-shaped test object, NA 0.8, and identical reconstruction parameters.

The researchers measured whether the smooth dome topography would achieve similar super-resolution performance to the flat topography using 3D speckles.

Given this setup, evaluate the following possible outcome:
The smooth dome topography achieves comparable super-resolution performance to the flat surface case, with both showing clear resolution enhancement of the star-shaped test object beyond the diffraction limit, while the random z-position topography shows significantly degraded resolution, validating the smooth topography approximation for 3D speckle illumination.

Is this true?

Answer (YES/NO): YES